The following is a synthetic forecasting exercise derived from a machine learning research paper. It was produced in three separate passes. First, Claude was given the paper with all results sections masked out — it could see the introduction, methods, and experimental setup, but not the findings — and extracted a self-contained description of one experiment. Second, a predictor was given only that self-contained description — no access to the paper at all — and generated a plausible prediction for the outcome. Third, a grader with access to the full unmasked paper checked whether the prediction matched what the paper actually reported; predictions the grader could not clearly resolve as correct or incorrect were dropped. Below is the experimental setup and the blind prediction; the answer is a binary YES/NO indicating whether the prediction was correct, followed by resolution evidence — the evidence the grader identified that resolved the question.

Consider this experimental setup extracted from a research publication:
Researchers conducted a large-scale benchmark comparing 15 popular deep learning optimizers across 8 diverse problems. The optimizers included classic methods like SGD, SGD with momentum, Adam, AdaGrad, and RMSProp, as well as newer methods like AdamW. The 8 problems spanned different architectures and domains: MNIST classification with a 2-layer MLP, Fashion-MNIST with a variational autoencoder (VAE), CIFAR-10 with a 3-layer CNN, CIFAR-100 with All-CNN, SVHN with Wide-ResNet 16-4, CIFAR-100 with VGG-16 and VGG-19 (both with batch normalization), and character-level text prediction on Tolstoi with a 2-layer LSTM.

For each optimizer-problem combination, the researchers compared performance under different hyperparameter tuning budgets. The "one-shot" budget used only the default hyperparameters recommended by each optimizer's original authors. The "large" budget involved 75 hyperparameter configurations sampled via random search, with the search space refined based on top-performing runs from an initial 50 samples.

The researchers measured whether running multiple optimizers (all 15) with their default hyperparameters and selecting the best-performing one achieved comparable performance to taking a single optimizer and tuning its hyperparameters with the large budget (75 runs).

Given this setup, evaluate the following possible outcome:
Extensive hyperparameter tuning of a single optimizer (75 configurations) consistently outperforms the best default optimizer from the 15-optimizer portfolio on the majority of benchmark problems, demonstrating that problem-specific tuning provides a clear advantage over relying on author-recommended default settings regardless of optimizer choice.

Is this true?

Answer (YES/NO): NO